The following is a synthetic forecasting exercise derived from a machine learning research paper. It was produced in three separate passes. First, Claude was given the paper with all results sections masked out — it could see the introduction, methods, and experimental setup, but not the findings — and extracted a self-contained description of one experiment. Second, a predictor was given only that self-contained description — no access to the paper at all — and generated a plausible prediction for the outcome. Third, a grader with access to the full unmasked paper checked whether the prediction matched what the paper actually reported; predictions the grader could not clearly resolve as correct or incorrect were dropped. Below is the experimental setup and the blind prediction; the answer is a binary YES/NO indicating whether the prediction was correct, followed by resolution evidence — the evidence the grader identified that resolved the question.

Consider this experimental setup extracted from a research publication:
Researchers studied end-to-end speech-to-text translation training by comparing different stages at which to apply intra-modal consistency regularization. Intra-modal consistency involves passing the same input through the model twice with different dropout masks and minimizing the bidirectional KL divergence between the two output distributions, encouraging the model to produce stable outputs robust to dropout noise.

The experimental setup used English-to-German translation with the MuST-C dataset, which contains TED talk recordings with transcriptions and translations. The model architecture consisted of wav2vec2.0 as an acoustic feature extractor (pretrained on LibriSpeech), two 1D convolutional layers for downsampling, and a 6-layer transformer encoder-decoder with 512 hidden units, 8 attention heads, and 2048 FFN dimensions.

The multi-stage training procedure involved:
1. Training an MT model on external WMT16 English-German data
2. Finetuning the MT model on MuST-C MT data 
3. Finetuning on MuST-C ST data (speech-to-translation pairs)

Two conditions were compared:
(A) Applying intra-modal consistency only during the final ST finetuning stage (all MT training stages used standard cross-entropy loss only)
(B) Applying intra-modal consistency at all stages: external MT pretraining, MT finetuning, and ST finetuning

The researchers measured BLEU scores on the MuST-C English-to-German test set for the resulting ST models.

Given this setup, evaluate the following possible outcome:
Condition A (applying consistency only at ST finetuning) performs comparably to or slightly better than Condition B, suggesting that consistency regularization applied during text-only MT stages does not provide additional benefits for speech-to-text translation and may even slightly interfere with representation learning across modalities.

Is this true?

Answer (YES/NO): NO